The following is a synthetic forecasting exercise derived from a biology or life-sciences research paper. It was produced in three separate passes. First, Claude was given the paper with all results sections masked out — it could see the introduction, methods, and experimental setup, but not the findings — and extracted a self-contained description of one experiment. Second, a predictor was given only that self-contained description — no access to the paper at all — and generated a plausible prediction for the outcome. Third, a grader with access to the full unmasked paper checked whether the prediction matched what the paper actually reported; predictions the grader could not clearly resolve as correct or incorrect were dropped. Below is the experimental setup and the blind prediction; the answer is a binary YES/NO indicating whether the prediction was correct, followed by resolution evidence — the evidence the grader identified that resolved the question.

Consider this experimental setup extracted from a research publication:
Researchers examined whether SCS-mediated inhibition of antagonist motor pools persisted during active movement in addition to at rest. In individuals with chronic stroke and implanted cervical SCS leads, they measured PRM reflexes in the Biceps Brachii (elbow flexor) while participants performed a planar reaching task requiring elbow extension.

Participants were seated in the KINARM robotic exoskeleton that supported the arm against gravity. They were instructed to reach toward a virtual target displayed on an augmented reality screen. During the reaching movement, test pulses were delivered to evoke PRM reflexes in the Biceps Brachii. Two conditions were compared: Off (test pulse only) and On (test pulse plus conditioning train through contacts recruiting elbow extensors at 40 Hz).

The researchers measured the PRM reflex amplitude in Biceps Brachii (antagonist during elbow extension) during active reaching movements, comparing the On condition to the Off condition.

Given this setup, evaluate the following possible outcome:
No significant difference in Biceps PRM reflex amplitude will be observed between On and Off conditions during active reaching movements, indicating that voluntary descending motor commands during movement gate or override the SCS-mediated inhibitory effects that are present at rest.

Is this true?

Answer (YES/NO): NO